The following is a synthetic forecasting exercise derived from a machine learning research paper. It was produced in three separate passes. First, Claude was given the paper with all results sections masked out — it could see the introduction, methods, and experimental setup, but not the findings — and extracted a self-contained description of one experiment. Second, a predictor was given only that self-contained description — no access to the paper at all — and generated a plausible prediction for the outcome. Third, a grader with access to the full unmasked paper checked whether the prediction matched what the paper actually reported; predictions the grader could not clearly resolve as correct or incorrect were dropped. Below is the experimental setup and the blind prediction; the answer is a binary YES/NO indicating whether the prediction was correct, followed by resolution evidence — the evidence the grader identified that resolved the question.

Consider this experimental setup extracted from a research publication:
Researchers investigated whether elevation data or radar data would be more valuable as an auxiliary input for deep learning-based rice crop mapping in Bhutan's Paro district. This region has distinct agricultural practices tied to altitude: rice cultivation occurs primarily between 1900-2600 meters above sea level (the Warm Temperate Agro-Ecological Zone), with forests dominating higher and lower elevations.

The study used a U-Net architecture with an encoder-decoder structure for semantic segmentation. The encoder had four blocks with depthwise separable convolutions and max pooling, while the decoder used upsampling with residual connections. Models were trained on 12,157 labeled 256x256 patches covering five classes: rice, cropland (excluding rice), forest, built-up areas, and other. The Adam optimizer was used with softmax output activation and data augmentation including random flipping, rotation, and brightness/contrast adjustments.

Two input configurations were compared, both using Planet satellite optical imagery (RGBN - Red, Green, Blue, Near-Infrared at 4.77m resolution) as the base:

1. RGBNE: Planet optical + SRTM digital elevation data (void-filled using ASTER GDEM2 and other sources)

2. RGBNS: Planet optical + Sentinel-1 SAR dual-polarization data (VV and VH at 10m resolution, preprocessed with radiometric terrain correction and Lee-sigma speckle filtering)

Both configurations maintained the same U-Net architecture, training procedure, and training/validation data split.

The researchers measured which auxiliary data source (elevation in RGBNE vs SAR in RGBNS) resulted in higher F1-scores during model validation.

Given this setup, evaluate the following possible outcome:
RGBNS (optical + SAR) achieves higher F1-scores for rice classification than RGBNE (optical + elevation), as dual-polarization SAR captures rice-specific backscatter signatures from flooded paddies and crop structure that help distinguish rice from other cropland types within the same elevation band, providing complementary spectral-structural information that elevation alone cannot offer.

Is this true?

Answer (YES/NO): NO